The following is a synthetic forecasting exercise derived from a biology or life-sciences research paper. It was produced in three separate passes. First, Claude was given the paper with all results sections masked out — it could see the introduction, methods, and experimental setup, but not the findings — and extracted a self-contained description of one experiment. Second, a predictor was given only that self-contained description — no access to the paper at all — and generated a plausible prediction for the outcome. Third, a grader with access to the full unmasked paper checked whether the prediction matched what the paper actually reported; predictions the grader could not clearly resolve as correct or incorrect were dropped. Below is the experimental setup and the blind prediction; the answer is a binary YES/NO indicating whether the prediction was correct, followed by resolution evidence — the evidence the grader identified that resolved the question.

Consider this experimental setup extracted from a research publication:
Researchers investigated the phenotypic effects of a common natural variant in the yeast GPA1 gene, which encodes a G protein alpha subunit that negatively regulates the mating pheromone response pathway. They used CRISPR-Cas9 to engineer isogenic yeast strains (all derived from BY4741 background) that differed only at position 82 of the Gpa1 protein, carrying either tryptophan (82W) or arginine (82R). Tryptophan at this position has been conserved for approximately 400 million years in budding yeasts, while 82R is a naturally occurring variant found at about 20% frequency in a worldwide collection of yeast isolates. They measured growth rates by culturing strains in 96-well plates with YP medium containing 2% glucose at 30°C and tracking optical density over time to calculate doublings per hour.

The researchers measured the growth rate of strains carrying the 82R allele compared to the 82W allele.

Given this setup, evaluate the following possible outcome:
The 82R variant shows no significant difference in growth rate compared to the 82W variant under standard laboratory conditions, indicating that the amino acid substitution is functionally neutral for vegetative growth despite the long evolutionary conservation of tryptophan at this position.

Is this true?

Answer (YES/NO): NO